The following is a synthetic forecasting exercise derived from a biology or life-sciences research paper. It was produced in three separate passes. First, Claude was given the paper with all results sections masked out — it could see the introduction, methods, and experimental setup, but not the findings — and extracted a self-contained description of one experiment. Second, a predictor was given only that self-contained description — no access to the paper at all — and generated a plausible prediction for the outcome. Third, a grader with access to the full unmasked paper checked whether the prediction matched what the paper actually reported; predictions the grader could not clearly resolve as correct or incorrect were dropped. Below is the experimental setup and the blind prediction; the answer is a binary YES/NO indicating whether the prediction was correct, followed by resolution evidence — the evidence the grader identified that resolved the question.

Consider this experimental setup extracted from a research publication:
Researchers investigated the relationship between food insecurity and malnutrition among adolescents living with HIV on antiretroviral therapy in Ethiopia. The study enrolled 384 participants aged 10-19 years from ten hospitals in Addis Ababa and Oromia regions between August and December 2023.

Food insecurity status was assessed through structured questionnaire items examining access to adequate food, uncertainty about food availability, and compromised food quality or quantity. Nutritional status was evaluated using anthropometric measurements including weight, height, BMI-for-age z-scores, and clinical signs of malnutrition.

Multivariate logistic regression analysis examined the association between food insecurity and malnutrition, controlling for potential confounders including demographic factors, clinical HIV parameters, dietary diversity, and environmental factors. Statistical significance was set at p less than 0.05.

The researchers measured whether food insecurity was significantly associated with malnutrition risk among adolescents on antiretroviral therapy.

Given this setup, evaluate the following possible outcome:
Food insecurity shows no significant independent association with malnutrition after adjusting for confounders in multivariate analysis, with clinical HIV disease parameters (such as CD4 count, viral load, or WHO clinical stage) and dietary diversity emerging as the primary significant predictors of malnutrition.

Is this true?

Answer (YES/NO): NO